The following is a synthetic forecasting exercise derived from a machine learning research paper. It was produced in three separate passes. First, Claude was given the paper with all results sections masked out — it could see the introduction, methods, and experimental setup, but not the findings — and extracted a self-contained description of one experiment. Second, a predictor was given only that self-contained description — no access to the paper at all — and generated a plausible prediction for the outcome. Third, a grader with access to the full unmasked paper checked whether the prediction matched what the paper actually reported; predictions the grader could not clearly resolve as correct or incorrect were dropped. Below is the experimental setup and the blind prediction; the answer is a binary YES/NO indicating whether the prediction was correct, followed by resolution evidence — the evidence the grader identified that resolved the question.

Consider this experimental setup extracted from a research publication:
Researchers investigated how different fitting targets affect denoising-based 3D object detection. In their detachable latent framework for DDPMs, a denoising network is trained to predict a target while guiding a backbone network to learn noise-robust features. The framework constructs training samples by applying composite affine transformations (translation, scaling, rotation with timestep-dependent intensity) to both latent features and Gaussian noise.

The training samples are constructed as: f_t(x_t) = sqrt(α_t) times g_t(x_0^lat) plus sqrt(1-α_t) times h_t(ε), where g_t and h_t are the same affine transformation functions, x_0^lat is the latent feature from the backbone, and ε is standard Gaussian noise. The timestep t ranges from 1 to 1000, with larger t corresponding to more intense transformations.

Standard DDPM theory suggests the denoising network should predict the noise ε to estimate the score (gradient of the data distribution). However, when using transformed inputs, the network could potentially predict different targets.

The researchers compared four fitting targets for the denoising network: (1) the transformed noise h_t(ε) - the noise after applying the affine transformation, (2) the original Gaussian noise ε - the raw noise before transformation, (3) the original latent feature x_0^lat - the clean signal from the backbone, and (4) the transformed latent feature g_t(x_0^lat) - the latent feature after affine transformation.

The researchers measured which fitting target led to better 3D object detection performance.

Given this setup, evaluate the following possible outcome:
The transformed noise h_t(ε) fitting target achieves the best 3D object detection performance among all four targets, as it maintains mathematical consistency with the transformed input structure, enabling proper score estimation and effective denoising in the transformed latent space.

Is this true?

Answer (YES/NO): YES